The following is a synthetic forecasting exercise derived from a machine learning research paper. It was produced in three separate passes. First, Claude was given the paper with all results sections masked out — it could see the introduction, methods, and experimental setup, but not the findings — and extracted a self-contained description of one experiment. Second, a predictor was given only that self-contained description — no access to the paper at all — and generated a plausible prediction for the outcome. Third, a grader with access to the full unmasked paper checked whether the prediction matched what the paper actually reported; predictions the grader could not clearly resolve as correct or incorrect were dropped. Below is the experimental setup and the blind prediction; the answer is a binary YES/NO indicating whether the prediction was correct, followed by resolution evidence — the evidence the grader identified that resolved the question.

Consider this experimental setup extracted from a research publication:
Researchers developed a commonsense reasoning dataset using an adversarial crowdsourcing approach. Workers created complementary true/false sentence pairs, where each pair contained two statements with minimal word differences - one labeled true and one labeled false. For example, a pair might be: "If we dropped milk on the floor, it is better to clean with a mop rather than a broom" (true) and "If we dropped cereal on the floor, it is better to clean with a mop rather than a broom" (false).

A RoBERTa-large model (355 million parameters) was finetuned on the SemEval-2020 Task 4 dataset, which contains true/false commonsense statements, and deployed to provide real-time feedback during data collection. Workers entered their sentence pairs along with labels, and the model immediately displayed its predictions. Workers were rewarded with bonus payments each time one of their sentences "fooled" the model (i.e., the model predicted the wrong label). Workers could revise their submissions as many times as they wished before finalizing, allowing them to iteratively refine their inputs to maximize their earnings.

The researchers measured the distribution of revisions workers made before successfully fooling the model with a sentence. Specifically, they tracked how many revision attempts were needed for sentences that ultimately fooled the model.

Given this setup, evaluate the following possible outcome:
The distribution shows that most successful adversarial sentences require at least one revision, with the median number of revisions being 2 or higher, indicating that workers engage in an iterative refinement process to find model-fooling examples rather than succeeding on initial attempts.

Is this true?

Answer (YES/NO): NO